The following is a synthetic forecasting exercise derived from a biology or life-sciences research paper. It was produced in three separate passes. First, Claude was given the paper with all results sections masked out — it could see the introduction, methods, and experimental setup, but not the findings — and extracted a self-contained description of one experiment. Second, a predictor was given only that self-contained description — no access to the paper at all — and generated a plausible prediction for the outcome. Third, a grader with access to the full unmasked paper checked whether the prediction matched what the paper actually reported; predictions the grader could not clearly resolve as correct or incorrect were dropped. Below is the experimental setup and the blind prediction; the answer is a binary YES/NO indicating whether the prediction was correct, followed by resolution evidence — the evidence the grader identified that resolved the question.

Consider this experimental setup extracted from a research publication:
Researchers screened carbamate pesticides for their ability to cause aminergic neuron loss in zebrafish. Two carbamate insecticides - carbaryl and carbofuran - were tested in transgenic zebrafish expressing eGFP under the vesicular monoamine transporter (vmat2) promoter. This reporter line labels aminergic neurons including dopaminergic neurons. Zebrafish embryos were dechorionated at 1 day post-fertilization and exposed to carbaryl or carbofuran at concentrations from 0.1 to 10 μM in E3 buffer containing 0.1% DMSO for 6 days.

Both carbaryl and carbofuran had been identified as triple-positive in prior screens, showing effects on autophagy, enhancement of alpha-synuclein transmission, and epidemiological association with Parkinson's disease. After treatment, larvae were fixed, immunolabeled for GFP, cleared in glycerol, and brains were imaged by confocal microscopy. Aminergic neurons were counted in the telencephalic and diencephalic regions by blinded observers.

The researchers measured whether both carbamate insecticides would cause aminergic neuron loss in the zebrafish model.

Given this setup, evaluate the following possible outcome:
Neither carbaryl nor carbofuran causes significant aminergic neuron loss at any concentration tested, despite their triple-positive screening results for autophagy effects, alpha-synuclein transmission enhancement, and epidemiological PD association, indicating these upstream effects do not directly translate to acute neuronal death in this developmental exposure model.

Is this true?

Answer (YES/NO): NO